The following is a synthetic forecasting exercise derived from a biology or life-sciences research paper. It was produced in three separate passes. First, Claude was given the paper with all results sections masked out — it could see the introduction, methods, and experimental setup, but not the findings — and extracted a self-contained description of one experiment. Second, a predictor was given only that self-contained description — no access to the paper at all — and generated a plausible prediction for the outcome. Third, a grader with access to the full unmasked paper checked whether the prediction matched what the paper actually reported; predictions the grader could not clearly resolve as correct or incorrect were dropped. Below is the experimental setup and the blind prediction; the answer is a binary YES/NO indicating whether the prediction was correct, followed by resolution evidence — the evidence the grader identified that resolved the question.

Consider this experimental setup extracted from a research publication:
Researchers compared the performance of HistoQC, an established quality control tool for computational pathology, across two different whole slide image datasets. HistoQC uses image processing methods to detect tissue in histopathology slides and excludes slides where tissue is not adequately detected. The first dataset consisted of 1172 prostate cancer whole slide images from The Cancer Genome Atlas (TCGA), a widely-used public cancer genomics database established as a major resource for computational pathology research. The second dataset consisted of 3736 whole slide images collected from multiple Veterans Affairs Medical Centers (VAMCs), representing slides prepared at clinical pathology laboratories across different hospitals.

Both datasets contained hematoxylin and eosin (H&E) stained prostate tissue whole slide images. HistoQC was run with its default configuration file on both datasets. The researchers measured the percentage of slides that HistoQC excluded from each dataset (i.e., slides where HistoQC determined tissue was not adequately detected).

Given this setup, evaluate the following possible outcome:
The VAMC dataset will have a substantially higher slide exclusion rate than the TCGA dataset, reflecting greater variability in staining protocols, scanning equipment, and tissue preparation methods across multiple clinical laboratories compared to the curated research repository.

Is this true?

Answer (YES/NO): YES